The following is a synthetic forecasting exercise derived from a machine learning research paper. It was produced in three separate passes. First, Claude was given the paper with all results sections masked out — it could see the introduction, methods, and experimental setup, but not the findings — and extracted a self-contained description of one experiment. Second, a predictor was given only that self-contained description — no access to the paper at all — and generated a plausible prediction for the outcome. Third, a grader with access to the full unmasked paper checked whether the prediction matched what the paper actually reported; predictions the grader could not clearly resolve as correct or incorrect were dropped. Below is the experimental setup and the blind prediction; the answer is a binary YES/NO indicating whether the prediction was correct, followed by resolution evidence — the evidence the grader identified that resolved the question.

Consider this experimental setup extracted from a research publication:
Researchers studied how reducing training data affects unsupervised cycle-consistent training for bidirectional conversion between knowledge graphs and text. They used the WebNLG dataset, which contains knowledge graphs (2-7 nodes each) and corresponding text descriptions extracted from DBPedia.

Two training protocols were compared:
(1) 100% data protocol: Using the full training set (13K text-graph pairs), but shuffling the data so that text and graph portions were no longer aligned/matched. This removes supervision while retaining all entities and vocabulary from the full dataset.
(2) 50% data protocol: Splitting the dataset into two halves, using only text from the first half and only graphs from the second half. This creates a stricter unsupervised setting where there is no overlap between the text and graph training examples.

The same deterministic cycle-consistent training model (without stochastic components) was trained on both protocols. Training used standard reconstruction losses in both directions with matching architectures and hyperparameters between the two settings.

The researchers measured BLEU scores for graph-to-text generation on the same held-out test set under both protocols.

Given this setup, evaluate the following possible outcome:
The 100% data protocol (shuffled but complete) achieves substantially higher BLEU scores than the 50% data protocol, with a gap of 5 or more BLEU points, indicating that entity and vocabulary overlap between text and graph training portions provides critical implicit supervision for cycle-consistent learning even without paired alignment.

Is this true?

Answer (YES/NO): NO